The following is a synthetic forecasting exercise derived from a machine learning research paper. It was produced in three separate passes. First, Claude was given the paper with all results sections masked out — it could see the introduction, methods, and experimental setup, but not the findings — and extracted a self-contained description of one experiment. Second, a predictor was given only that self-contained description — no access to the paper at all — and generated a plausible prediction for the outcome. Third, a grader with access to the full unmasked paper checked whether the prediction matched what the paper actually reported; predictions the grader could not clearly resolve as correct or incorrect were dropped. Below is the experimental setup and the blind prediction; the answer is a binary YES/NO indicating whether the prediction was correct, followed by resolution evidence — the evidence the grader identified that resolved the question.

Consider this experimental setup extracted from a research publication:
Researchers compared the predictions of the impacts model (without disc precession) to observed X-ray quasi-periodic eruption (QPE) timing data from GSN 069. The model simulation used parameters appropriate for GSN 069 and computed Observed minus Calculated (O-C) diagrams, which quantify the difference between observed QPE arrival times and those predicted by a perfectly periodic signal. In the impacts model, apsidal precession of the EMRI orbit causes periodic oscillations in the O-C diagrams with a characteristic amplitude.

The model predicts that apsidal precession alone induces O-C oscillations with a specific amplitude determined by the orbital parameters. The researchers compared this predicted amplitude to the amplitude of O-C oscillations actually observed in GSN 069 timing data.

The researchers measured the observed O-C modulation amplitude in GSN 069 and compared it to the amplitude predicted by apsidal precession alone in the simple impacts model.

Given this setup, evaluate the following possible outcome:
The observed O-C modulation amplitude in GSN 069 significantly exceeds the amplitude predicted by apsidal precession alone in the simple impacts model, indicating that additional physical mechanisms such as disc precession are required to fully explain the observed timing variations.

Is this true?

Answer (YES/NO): YES